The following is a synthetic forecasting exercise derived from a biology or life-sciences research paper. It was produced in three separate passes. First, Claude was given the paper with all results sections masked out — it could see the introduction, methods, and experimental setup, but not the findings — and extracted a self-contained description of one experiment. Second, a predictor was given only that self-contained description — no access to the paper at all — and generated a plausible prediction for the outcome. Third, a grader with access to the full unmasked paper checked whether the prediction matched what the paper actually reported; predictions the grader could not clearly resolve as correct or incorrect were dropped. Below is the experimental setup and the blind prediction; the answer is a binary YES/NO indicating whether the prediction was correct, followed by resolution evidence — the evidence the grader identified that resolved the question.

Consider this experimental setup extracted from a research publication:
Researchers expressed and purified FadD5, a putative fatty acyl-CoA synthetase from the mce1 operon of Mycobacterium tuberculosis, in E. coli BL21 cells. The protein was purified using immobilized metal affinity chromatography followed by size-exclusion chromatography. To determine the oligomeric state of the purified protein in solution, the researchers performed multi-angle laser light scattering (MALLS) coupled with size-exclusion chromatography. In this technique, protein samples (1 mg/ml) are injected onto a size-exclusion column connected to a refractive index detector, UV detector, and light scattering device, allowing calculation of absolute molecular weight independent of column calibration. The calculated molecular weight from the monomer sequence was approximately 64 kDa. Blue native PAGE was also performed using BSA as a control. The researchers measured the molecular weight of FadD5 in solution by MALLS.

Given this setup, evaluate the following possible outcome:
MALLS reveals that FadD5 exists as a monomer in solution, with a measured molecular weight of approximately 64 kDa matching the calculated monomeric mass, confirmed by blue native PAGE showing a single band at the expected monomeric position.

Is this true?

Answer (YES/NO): NO